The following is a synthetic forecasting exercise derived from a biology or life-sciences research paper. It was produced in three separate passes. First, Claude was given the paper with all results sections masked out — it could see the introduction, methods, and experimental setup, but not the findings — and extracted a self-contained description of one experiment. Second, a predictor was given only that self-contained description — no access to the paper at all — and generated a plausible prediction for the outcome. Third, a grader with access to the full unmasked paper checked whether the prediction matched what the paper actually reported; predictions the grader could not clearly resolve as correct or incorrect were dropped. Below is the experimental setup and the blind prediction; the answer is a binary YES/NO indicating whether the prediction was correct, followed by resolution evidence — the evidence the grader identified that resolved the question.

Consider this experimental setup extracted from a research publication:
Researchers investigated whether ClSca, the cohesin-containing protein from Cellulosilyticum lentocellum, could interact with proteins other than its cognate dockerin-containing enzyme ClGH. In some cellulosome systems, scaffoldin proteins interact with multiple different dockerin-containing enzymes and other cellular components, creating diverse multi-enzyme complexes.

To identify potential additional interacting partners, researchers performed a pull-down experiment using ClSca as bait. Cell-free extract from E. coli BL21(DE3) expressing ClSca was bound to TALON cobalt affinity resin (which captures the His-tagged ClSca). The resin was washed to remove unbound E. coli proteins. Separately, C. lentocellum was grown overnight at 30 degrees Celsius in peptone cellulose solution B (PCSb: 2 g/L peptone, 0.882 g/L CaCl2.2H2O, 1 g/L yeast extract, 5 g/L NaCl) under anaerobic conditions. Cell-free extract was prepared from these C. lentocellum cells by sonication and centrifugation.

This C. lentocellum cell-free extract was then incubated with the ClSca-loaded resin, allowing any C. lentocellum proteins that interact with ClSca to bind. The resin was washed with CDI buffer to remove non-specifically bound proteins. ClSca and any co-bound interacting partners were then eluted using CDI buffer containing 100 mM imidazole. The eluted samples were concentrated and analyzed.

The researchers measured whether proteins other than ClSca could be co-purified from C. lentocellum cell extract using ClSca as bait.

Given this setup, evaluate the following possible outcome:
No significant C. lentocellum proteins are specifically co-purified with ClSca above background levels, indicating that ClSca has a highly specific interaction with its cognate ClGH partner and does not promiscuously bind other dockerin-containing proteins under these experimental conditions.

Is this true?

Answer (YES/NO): NO